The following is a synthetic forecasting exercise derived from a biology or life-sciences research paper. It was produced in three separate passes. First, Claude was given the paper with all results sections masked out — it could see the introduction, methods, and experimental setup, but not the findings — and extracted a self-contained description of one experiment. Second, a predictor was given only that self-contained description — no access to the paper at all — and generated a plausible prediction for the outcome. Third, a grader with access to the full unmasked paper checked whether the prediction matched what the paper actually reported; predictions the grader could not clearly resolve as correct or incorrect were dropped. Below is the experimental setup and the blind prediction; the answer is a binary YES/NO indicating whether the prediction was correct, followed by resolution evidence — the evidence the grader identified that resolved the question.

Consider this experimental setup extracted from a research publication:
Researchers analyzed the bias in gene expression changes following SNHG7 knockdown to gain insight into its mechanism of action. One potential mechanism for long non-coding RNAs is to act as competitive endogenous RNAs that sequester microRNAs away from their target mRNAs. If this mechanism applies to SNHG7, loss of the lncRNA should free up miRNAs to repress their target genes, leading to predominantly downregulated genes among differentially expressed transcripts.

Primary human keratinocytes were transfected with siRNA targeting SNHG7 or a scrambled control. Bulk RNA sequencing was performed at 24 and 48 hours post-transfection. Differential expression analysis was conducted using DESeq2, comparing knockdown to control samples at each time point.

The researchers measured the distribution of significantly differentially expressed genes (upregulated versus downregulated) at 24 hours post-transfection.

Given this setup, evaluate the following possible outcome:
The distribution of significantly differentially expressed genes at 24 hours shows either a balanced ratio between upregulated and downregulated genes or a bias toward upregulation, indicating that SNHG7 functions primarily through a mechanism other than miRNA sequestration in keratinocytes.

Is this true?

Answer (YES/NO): NO